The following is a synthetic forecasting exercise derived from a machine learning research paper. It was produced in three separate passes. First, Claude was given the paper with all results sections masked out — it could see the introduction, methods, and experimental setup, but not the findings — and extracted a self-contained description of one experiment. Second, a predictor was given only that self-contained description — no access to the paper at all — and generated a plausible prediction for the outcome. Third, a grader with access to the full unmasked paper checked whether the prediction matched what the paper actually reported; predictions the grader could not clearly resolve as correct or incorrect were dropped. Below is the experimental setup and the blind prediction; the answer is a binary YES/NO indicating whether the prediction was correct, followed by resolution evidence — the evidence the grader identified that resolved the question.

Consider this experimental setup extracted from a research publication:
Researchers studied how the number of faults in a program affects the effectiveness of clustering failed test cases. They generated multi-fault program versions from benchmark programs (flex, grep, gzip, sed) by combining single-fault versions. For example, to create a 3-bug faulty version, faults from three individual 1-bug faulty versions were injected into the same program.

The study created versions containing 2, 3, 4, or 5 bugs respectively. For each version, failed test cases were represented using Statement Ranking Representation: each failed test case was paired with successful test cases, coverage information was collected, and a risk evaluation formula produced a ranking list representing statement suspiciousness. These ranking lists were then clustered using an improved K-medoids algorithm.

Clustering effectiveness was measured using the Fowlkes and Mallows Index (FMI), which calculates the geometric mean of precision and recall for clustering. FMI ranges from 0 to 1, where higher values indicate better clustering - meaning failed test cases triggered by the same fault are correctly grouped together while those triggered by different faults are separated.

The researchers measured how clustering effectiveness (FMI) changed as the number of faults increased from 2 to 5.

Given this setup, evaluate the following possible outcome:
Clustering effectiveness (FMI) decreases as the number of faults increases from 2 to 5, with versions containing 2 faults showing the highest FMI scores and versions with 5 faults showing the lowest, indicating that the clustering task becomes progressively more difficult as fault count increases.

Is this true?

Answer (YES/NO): YES